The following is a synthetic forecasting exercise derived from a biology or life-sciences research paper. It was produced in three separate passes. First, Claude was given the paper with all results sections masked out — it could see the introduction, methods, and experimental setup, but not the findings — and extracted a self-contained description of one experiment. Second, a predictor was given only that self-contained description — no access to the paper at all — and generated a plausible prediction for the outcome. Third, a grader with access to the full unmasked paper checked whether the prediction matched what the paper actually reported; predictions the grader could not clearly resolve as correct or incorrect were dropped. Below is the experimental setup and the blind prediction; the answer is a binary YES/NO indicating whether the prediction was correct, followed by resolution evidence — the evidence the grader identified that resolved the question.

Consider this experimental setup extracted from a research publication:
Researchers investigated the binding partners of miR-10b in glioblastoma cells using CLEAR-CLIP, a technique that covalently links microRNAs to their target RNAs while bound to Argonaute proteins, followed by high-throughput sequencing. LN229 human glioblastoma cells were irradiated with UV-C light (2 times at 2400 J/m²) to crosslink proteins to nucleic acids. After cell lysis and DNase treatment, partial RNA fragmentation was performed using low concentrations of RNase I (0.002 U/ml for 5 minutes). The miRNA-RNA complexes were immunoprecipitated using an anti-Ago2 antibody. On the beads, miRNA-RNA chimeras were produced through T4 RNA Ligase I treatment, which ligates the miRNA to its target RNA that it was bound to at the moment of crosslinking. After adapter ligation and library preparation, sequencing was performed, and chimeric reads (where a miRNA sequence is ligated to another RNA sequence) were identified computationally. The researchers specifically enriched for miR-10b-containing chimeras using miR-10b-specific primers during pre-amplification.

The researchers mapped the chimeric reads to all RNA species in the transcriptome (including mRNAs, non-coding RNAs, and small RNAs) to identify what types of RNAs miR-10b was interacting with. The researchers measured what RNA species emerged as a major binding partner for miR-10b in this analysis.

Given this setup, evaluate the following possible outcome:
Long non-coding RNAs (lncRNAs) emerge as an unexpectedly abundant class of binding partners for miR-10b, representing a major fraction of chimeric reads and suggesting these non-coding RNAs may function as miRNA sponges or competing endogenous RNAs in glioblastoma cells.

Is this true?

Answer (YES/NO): NO